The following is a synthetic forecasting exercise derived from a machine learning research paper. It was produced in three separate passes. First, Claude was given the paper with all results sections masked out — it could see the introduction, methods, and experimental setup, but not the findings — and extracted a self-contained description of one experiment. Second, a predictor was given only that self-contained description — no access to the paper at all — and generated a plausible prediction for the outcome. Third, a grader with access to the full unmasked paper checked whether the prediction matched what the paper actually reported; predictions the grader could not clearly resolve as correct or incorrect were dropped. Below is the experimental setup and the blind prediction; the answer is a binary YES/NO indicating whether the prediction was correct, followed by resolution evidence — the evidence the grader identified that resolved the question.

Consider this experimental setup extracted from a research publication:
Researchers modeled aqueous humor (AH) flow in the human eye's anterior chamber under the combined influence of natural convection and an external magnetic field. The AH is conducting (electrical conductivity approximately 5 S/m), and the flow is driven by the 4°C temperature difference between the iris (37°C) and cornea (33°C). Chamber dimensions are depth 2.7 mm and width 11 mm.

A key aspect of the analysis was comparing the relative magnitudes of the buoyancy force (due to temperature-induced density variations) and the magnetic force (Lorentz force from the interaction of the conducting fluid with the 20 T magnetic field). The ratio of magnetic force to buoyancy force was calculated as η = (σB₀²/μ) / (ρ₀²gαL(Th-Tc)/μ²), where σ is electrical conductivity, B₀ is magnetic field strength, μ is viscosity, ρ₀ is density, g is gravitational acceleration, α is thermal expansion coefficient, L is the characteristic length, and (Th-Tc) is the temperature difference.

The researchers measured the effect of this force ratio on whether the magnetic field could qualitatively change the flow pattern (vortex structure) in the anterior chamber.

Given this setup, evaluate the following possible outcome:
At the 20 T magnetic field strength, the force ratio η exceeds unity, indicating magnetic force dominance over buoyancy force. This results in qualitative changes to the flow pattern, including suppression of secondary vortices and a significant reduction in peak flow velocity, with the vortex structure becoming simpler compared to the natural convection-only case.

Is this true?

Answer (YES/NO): NO